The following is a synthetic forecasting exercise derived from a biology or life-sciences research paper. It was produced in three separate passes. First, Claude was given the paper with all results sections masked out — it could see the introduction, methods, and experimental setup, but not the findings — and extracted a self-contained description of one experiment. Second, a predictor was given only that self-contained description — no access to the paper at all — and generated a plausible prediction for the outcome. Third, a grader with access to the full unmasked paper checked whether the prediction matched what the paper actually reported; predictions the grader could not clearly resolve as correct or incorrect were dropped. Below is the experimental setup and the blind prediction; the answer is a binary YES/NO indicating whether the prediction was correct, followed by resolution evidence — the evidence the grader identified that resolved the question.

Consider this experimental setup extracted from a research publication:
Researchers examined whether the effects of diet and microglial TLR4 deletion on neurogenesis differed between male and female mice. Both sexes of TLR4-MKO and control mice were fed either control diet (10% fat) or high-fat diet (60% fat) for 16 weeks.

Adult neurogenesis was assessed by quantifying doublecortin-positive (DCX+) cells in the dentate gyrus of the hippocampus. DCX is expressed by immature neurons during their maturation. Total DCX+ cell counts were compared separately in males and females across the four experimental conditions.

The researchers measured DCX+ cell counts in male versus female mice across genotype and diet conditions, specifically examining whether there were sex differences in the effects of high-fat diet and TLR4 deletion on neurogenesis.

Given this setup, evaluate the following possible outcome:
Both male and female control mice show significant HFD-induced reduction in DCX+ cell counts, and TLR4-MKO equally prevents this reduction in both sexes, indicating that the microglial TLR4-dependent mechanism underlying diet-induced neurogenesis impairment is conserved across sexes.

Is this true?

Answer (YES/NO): NO